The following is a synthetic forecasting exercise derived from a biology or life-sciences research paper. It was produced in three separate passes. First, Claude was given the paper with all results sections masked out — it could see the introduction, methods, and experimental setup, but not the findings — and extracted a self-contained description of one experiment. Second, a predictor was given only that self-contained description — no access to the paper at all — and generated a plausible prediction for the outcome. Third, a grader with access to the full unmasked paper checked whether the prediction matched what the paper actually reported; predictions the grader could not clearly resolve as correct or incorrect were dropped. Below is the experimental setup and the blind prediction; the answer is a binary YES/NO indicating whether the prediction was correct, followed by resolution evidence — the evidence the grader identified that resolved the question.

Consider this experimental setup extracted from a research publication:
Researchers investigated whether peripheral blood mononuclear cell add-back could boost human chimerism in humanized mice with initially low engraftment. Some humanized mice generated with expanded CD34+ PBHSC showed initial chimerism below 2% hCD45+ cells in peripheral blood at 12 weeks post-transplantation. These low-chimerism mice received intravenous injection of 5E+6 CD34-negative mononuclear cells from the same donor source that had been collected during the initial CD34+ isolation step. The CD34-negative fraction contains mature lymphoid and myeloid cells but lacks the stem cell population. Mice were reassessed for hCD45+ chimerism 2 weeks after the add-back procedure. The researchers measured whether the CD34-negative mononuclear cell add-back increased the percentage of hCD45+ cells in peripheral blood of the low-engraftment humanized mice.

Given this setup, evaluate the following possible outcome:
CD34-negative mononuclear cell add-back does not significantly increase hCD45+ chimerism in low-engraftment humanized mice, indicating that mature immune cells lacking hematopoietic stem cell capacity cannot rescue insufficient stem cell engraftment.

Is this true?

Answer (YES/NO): NO